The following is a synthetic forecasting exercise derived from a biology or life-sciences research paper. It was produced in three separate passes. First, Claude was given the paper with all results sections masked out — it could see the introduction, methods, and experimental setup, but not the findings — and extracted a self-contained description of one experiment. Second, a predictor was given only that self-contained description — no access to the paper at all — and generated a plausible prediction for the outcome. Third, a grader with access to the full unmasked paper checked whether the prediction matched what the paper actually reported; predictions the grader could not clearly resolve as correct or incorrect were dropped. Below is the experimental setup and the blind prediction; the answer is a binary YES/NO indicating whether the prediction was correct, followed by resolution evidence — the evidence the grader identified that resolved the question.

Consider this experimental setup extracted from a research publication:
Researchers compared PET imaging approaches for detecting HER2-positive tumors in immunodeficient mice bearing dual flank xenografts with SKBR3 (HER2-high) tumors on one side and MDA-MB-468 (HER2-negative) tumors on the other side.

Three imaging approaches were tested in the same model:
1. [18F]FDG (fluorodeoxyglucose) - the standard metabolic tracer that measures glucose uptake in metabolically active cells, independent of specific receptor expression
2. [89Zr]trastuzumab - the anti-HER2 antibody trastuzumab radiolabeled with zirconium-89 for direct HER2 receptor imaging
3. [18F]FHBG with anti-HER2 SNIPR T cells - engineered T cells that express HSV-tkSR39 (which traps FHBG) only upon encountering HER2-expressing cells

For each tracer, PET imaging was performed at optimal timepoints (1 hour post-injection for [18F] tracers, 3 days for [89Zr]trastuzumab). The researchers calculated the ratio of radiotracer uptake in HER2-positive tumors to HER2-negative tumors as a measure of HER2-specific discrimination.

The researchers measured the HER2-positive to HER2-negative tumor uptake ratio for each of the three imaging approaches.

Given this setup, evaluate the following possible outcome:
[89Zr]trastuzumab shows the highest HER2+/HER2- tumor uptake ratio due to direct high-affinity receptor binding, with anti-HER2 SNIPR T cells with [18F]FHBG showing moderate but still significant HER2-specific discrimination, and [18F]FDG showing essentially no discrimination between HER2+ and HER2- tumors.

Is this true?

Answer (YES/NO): NO